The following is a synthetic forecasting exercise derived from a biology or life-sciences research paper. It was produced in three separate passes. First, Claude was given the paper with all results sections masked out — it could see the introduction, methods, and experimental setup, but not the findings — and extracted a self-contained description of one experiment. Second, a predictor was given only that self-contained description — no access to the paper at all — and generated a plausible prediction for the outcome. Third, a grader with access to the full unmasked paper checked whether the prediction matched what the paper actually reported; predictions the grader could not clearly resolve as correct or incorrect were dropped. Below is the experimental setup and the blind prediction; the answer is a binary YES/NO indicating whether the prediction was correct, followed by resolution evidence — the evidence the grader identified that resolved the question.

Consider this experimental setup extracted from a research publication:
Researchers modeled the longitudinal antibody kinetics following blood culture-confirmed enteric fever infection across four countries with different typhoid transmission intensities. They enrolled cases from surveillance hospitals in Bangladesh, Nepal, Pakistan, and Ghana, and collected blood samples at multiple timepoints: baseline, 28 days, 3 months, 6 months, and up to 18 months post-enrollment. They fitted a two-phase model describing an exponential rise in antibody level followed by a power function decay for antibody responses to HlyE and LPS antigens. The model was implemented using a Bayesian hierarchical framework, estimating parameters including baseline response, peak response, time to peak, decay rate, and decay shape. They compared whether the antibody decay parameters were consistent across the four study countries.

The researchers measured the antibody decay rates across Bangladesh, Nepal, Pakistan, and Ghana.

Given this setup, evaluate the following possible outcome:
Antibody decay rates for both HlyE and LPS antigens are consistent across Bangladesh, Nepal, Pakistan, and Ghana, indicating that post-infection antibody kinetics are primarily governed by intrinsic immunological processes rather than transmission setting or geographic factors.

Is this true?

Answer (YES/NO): NO